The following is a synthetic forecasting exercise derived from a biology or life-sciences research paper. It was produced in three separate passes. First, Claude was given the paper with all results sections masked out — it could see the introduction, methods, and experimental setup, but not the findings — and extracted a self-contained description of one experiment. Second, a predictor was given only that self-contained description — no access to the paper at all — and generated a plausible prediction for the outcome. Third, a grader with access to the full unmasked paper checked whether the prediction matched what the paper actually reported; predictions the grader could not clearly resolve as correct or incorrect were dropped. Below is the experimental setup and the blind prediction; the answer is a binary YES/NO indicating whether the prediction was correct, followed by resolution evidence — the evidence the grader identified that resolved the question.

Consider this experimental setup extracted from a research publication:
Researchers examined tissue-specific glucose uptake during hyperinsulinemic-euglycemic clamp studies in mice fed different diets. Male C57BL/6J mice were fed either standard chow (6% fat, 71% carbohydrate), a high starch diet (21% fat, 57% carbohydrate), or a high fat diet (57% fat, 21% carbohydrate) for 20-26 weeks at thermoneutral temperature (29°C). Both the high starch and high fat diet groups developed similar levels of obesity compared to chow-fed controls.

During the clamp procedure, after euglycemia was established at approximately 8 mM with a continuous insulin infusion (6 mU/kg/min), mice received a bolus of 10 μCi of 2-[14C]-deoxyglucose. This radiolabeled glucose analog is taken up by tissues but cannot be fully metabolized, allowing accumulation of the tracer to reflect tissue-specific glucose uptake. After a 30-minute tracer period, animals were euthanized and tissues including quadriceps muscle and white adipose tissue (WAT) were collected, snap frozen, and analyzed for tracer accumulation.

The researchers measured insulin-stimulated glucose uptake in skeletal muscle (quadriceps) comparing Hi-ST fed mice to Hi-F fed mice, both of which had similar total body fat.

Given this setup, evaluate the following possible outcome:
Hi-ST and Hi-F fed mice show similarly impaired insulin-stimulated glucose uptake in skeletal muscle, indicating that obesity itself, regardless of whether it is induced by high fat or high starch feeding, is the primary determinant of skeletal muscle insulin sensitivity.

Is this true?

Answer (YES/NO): NO